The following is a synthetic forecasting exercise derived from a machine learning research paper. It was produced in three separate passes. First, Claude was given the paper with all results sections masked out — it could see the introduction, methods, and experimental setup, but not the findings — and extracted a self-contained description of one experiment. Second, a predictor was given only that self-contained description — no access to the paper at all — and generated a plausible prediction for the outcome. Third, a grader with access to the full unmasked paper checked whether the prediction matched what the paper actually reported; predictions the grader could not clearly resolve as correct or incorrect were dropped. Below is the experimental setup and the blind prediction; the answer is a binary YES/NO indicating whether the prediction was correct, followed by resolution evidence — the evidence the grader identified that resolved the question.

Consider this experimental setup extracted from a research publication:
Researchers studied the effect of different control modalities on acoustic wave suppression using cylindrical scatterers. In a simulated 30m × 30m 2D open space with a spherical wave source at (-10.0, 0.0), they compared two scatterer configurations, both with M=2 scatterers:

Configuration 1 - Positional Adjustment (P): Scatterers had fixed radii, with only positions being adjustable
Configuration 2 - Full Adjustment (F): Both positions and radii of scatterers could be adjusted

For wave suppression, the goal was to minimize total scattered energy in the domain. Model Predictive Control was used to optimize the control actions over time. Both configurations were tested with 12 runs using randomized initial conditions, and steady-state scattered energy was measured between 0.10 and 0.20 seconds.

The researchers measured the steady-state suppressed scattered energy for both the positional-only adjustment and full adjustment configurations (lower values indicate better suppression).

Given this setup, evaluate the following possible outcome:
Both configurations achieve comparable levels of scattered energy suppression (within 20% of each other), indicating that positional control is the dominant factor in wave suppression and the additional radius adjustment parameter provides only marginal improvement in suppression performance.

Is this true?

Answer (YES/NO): NO